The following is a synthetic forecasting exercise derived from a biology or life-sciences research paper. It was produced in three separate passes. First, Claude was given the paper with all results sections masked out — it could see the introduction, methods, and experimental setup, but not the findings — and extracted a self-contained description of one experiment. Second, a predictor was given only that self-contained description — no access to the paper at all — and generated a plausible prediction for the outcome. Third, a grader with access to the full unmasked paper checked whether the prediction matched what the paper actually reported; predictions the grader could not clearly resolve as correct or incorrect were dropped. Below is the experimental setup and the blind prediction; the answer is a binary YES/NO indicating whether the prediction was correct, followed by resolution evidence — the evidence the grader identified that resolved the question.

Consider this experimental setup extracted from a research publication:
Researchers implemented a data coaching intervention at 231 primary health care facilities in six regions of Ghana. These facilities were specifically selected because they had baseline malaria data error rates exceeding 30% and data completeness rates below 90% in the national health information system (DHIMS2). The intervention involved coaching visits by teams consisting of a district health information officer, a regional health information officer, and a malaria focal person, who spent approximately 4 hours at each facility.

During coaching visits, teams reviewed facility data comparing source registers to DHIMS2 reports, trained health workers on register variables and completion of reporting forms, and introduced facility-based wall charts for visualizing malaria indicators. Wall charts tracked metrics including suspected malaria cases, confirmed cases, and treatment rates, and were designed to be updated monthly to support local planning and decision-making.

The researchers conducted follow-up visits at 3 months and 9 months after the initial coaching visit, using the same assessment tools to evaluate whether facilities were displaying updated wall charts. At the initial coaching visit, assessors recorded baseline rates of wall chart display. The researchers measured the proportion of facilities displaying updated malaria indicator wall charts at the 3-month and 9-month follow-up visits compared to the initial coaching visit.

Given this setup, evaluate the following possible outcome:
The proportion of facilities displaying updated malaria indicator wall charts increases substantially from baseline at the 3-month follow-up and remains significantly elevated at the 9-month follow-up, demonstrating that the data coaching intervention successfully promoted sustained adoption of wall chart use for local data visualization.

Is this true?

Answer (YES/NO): YES